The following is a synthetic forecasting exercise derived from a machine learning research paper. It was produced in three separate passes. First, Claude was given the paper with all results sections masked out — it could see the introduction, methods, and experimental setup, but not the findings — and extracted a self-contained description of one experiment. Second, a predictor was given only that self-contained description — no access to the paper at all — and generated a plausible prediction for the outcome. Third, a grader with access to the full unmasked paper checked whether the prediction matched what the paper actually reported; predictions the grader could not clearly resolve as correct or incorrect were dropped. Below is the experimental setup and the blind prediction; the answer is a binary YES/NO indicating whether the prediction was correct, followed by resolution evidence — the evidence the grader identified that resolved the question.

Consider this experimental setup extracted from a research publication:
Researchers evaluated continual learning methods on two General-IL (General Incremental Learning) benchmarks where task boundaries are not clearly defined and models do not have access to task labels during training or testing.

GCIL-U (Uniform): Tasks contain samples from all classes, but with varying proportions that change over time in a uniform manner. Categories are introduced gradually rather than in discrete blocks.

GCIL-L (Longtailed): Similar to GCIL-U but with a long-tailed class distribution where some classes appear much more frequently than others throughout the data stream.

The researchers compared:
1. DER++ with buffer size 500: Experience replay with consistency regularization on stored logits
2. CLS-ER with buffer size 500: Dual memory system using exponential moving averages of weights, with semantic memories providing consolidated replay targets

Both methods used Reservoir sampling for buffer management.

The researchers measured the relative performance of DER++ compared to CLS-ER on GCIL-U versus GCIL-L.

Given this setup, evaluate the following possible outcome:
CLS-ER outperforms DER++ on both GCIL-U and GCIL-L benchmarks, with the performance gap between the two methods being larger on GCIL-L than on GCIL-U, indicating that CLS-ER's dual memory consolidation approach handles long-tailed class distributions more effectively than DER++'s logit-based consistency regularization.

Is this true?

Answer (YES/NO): NO